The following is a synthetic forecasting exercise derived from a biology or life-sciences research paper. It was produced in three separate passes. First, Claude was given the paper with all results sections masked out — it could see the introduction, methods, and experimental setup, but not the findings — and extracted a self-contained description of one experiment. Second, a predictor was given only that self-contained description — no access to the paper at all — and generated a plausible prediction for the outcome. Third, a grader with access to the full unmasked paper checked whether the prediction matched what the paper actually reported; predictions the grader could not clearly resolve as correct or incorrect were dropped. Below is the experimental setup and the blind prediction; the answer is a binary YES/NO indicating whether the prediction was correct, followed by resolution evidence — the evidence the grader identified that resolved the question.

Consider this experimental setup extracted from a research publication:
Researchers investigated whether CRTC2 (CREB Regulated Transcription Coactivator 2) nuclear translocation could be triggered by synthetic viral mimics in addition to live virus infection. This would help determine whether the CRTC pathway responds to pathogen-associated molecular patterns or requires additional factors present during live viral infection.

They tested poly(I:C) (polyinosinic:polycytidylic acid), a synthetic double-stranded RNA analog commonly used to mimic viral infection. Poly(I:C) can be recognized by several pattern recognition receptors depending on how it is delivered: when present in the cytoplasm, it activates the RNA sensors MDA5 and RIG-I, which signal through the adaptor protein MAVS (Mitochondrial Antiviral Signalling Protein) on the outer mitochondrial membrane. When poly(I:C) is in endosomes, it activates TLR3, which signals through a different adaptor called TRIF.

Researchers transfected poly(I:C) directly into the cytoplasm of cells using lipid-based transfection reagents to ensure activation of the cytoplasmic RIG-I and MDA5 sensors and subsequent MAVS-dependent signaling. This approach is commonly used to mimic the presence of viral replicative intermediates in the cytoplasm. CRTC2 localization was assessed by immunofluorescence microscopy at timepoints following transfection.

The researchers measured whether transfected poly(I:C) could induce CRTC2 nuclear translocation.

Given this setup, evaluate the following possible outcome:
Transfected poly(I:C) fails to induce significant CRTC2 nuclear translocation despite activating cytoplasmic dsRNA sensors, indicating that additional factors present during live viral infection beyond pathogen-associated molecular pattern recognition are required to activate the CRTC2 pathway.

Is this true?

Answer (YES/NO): NO